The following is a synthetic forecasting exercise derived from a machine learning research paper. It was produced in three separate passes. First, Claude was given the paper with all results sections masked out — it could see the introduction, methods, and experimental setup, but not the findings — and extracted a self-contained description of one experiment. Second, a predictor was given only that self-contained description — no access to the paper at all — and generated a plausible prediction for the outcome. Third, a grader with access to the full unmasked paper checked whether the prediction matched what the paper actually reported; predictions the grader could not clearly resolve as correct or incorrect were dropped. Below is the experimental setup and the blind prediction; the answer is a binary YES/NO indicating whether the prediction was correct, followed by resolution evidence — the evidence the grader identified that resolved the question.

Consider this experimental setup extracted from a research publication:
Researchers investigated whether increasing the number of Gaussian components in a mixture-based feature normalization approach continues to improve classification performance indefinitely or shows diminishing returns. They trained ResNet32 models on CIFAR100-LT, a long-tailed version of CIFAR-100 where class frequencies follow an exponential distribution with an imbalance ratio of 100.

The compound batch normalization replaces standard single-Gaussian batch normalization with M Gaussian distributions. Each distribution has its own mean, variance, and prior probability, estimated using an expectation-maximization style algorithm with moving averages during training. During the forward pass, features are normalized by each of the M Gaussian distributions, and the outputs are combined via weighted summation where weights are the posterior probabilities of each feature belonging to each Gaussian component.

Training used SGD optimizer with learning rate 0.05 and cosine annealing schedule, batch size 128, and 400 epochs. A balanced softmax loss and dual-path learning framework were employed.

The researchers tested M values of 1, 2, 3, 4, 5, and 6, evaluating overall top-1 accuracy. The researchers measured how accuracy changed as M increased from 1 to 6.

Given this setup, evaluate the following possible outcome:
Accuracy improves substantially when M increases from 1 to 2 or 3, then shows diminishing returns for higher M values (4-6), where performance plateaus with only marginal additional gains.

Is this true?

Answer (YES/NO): NO